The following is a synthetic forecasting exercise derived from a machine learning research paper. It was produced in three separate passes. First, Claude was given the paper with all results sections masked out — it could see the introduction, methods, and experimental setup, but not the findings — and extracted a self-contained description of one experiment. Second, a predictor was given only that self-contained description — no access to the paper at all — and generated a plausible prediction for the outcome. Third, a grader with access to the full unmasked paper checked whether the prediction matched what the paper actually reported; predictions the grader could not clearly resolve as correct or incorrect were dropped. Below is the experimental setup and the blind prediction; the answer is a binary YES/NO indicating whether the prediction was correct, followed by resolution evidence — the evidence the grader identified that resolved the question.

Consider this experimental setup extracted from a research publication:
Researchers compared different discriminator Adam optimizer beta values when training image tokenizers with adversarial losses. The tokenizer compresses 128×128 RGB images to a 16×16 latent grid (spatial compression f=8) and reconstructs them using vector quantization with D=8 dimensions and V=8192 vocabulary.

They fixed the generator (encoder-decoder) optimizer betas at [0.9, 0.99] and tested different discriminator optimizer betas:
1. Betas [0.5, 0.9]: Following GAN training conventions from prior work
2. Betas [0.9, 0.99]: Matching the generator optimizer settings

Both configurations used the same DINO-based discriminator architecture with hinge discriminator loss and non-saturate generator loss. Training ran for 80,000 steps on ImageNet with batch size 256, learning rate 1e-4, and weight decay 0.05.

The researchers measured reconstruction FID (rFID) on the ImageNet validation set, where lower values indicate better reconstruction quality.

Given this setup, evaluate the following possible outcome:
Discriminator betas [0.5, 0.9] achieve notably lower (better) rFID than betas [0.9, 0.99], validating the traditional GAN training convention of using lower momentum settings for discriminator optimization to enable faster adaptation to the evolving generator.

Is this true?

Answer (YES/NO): NO